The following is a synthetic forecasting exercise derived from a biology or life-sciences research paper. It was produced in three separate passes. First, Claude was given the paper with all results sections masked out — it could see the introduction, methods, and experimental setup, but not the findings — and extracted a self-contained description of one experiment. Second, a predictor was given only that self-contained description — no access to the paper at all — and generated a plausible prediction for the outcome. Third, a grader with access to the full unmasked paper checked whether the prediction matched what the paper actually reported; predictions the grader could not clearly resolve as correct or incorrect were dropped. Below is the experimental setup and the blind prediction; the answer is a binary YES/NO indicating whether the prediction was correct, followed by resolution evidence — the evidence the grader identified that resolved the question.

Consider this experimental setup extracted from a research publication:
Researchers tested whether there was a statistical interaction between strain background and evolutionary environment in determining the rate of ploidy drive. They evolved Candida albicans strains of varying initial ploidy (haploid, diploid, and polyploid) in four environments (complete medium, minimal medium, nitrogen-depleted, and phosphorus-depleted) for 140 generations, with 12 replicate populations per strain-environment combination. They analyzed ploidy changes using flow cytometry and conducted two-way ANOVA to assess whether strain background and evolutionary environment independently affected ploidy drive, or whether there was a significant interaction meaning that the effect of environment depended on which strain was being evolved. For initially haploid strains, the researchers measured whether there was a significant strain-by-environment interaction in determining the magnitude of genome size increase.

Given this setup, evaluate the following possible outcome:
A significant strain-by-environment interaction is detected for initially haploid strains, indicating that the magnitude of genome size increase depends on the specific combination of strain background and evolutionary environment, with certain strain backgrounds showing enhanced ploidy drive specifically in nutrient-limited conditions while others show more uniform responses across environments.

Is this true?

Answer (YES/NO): NO